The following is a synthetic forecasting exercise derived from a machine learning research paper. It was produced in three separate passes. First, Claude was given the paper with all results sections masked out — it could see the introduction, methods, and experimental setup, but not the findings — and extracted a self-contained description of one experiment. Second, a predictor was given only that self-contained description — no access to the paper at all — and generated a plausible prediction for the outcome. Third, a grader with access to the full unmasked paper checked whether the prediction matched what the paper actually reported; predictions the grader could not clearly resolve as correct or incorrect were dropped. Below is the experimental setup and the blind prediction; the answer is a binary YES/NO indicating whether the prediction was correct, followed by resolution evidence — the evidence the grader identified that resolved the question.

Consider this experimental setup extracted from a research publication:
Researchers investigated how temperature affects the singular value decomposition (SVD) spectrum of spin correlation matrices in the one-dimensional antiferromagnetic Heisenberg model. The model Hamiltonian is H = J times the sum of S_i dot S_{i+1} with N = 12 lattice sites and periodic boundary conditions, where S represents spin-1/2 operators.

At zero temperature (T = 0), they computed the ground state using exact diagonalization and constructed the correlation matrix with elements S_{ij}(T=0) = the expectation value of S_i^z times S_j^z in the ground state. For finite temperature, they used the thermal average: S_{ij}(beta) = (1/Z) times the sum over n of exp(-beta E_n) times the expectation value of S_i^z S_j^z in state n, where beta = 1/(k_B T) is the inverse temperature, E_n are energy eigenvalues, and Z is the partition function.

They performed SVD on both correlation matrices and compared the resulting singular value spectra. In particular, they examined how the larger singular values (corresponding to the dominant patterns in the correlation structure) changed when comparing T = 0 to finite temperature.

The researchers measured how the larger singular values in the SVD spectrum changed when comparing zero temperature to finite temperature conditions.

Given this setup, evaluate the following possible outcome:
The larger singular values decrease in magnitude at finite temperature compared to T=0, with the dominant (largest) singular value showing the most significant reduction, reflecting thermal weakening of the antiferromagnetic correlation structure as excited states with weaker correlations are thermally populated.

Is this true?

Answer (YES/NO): YES